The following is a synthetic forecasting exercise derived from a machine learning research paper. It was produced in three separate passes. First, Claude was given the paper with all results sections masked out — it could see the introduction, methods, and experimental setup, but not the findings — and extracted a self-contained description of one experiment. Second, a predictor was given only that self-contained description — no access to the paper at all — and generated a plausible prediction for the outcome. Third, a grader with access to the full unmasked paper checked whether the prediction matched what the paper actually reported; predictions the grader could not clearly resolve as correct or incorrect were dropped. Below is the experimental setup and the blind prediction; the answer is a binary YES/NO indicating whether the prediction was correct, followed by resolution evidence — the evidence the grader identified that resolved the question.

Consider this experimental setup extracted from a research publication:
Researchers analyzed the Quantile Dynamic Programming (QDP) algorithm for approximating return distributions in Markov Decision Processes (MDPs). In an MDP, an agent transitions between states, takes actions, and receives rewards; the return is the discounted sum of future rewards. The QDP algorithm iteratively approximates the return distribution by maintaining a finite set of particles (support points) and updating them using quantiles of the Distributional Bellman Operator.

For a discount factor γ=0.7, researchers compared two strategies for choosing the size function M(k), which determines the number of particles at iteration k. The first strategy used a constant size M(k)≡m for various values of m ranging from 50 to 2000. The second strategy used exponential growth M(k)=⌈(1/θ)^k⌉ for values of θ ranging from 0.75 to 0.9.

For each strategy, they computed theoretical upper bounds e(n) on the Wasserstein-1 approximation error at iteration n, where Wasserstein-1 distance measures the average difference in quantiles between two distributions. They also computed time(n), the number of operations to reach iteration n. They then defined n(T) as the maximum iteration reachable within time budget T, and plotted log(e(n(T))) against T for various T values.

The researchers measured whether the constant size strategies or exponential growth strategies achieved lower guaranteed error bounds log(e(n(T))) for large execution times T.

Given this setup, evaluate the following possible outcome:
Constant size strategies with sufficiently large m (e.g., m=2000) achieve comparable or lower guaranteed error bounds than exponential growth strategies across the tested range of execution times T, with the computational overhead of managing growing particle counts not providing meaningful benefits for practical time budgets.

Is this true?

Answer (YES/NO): NO